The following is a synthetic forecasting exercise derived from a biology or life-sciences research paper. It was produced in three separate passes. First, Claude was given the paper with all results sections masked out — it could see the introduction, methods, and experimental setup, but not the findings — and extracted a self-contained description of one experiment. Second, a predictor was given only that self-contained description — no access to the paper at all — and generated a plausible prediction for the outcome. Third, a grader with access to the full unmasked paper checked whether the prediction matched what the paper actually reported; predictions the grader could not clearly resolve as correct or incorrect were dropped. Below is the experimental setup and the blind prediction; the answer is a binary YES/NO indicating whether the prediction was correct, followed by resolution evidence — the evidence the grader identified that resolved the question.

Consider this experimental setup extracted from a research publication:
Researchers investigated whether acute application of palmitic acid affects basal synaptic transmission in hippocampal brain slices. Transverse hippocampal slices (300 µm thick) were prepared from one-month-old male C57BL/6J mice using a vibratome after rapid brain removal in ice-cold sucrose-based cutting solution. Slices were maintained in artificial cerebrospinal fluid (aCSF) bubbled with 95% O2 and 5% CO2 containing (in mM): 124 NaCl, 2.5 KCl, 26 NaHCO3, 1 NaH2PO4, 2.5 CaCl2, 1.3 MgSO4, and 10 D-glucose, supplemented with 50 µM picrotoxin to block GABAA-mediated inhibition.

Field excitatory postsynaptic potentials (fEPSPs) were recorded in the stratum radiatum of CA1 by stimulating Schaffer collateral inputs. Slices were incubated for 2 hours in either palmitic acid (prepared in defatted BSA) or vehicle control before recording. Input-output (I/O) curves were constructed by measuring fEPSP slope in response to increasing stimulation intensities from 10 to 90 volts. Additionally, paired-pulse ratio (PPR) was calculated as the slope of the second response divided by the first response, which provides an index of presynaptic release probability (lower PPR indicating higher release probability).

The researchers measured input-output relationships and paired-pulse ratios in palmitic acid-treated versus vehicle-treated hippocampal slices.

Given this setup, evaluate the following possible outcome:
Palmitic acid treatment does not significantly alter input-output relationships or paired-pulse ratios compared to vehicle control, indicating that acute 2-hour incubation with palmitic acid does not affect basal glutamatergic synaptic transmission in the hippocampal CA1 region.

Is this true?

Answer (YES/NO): NO